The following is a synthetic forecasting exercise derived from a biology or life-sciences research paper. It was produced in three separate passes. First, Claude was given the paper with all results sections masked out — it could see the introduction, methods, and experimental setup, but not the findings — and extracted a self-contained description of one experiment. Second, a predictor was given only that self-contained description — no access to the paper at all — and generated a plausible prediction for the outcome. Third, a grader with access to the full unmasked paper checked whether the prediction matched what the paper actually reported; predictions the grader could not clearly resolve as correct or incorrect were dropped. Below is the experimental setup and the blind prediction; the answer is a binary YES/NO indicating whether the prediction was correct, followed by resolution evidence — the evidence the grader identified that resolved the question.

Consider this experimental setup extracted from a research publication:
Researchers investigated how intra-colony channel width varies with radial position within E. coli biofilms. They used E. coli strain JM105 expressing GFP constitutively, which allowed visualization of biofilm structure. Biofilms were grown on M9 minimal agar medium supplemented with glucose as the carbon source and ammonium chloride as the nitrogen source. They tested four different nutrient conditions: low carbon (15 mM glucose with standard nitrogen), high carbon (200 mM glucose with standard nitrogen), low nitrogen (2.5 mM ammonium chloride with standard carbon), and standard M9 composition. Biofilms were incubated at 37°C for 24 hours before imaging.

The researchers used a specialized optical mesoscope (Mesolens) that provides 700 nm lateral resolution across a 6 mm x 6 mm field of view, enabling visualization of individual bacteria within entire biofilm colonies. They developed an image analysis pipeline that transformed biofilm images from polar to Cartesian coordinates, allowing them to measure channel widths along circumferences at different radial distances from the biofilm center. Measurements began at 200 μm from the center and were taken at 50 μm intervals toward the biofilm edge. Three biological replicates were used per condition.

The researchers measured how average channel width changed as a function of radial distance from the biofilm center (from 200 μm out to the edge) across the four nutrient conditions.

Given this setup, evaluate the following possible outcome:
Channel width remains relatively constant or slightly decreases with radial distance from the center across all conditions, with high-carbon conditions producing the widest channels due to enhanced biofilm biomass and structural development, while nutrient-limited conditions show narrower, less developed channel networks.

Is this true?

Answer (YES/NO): NO